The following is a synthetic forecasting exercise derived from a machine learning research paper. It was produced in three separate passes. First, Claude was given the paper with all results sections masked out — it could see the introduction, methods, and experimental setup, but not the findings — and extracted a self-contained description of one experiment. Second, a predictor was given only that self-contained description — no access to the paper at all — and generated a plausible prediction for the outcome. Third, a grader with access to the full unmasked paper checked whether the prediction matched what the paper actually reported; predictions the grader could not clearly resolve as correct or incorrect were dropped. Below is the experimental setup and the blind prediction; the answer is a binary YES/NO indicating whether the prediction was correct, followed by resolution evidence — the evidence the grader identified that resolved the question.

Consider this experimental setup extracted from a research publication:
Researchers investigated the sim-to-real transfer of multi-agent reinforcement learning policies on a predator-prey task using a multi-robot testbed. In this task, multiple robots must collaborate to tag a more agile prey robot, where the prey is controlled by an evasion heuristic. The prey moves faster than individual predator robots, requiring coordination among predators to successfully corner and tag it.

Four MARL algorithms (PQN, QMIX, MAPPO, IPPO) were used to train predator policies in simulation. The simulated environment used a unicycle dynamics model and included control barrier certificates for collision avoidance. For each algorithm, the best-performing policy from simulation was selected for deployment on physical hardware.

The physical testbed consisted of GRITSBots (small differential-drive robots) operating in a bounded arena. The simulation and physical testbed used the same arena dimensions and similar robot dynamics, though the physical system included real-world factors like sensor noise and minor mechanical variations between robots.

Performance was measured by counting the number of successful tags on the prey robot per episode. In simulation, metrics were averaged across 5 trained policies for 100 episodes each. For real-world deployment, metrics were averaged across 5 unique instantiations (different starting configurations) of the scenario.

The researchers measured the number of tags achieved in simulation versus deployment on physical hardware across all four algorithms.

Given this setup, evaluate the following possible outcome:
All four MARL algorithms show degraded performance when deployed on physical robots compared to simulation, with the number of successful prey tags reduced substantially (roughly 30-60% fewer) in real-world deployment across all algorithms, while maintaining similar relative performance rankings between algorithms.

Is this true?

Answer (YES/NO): NO